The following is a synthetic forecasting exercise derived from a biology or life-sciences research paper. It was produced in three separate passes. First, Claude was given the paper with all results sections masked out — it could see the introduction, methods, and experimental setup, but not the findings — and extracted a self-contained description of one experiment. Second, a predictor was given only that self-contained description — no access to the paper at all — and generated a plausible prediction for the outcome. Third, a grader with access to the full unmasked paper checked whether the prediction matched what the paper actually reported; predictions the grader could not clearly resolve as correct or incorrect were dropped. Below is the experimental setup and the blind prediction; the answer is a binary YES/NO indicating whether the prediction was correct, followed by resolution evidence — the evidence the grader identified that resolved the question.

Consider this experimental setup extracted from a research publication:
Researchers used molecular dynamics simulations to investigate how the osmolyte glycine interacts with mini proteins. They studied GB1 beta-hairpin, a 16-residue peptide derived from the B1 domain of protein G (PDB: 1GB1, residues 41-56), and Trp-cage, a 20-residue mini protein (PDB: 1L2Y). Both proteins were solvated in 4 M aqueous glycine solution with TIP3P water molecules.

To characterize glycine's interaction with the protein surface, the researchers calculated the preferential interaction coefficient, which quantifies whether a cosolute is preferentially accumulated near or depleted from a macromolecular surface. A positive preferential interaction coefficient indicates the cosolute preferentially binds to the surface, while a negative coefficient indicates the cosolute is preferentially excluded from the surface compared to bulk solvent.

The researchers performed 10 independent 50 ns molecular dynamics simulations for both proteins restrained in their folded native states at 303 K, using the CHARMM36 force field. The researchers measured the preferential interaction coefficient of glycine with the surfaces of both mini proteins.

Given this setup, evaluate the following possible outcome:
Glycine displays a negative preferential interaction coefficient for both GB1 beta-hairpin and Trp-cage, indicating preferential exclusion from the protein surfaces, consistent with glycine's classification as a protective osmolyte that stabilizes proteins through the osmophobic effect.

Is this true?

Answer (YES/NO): YES